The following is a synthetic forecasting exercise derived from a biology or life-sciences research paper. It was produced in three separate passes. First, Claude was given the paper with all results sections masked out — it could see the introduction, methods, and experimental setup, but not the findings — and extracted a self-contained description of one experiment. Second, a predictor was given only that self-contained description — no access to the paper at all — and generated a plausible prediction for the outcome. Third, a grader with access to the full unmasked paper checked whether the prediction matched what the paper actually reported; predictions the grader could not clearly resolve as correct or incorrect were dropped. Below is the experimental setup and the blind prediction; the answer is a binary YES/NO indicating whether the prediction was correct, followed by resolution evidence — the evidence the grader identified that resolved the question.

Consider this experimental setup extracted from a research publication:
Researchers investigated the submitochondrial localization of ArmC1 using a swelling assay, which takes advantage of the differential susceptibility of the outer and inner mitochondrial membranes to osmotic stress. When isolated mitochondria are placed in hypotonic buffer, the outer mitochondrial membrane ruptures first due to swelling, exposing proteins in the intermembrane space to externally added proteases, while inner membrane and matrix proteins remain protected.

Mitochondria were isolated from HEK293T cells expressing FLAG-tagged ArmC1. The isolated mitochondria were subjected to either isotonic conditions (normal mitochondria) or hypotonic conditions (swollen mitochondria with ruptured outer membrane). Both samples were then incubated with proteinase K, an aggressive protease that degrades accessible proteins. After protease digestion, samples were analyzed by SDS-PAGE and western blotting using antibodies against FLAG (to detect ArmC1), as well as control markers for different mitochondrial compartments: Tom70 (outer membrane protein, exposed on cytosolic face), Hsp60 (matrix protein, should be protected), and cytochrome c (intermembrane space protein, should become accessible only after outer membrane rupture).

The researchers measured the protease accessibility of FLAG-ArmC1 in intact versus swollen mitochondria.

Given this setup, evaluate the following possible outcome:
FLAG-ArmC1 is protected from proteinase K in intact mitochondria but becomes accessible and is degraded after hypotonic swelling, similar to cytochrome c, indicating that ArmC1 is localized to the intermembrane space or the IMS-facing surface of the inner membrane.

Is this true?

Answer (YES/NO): NO